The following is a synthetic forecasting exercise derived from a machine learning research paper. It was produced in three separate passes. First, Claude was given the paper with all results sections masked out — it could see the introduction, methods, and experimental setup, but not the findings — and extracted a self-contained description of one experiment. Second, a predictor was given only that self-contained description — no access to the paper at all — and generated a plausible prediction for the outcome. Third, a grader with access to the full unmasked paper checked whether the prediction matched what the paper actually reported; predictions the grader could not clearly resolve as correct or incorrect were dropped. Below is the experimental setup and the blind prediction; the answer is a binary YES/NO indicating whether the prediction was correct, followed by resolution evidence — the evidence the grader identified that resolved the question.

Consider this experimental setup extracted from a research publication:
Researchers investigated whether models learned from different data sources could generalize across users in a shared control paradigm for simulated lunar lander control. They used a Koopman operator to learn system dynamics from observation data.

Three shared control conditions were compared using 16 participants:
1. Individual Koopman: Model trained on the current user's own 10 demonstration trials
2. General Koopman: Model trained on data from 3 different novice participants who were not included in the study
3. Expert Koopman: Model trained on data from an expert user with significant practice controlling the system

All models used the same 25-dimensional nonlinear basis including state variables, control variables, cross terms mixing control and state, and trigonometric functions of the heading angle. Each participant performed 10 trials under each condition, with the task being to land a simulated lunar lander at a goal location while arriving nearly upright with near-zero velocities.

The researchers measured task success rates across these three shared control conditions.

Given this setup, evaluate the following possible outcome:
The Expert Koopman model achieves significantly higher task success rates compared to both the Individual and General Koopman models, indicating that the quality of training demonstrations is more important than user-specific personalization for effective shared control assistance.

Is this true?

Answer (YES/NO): NO